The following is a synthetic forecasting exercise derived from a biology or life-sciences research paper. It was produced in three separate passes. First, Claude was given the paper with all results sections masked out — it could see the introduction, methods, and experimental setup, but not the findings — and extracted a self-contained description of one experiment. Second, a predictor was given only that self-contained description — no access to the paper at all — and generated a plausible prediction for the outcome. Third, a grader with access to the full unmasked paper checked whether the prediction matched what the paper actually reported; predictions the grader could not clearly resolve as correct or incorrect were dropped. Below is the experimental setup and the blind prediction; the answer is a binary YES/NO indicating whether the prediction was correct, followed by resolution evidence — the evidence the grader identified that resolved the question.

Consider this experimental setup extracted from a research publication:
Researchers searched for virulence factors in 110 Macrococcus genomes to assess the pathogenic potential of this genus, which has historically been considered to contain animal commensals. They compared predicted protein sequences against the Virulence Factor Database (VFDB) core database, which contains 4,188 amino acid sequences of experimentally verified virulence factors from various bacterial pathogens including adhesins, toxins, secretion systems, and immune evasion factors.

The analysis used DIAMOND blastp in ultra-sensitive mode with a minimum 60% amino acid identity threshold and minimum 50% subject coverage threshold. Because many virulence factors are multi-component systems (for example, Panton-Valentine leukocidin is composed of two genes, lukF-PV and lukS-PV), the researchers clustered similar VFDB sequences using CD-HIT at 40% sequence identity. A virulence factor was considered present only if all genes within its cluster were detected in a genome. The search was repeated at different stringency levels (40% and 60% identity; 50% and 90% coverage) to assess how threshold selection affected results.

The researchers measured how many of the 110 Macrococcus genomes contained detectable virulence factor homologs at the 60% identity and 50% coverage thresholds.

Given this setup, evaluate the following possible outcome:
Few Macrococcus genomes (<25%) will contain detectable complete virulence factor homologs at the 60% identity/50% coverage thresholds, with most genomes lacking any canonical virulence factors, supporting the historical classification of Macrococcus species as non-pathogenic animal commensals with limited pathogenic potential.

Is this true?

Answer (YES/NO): NO